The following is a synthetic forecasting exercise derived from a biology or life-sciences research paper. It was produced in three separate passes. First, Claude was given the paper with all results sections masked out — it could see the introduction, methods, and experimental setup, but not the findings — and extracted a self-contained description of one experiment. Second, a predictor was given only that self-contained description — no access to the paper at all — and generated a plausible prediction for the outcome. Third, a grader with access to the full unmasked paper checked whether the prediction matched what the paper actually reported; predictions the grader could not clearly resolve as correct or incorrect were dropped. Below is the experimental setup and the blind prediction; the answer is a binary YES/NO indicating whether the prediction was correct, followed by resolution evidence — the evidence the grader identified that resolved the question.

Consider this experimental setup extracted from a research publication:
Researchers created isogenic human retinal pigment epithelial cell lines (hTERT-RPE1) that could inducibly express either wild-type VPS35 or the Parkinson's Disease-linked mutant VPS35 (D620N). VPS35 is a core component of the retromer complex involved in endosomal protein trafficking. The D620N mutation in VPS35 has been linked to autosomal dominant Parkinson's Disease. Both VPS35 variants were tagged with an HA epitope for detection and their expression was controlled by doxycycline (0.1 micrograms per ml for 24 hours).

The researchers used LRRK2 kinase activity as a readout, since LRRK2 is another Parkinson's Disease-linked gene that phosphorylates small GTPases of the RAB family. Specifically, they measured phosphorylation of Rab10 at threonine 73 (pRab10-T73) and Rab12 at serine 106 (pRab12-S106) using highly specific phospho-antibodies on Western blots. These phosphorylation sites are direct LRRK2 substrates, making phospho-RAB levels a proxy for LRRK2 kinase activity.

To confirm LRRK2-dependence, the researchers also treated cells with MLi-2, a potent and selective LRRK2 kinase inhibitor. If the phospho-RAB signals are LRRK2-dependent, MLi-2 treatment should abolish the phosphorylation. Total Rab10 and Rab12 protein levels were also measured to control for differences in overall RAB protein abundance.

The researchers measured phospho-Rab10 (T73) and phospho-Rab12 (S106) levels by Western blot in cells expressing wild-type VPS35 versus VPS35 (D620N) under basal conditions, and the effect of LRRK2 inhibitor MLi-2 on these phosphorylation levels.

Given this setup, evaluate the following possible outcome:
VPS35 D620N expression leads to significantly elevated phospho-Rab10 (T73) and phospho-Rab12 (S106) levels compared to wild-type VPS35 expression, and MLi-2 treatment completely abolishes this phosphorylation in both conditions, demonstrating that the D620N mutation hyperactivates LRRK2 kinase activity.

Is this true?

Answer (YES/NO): YES